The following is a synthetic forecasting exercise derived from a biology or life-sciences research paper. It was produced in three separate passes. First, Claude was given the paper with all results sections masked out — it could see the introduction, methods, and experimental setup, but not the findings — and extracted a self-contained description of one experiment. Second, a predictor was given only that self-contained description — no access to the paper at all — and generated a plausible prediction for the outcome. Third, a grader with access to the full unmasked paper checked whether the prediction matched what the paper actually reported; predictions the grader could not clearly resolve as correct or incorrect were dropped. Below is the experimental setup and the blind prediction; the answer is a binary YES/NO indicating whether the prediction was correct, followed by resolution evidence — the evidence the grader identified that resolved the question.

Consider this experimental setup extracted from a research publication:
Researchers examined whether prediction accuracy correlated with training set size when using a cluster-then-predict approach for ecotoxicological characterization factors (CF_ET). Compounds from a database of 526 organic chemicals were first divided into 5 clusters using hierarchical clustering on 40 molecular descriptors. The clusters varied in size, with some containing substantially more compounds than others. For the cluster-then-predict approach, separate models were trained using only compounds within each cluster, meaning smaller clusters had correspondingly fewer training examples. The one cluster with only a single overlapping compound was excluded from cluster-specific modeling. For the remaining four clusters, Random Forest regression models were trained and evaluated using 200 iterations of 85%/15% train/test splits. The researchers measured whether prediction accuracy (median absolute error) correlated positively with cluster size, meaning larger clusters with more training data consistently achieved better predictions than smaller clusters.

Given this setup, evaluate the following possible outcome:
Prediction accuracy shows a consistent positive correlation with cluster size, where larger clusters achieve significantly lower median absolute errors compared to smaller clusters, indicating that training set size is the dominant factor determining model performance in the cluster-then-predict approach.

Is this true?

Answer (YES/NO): NO